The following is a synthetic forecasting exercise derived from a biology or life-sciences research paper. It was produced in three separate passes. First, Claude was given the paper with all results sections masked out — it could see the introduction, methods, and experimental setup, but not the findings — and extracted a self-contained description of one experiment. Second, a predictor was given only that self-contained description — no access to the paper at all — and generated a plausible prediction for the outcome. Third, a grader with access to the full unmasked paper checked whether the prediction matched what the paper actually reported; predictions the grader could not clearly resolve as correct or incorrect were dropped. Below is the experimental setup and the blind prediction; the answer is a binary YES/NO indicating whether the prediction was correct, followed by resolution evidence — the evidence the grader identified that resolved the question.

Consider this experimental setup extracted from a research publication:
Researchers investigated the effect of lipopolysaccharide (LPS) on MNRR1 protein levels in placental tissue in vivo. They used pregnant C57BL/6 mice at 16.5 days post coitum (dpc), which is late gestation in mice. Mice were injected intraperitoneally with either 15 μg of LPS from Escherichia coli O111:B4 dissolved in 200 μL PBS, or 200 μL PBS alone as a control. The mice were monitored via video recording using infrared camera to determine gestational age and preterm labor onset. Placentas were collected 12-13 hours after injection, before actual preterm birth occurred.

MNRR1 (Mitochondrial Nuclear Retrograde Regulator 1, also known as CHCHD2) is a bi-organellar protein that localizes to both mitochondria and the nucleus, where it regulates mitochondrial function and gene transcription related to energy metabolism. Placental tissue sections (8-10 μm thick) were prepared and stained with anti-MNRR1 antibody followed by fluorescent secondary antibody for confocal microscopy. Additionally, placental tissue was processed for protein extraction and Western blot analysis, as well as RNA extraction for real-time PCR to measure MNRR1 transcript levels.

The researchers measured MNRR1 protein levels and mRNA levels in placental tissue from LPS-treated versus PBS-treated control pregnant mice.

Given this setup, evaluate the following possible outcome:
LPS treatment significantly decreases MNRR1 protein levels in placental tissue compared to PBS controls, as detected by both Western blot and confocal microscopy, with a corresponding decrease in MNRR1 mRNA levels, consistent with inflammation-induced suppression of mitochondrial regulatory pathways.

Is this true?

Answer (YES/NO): NO